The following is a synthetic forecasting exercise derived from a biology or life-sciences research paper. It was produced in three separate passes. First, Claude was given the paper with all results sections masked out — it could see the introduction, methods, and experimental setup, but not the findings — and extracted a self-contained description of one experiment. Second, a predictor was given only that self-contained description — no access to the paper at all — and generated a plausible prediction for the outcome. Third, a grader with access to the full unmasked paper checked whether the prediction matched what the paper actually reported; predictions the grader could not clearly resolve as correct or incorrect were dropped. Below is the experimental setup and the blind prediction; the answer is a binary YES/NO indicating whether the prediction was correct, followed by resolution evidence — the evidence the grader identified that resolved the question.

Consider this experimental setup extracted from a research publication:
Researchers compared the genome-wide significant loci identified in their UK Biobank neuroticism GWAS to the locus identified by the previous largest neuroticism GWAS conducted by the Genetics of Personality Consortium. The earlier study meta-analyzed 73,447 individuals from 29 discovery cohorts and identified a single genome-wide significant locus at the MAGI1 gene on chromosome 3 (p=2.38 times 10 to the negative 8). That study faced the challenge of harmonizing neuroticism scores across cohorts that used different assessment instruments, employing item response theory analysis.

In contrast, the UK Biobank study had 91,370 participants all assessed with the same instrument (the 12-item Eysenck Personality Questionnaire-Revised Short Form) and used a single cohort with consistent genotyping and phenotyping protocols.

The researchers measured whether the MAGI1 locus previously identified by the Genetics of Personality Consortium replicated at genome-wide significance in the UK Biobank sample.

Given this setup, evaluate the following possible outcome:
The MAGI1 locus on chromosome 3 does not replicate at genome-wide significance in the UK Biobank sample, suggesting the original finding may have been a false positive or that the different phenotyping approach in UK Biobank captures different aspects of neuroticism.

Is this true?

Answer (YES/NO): NO